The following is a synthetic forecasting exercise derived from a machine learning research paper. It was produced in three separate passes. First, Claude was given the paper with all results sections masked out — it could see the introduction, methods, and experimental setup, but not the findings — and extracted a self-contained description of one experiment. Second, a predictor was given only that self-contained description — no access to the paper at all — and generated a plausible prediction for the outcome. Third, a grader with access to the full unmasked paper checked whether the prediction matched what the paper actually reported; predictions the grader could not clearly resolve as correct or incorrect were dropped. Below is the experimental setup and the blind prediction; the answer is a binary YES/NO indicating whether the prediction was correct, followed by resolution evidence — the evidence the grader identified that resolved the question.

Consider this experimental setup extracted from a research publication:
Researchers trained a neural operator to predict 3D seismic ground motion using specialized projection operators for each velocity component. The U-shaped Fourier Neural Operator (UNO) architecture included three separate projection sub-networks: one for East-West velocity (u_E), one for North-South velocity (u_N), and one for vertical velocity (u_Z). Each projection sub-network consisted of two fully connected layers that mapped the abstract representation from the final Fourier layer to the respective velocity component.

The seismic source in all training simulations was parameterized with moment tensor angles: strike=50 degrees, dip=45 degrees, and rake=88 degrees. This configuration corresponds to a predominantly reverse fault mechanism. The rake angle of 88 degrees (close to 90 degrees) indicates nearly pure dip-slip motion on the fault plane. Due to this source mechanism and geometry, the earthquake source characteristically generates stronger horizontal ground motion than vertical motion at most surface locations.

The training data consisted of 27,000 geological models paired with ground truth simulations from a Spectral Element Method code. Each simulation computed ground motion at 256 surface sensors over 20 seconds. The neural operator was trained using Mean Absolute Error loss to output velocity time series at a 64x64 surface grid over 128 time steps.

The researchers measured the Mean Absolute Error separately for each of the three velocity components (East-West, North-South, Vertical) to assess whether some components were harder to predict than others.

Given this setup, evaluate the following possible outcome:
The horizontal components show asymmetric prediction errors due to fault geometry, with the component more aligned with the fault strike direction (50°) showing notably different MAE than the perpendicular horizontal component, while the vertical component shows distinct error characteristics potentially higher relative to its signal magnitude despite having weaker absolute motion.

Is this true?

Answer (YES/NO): NO